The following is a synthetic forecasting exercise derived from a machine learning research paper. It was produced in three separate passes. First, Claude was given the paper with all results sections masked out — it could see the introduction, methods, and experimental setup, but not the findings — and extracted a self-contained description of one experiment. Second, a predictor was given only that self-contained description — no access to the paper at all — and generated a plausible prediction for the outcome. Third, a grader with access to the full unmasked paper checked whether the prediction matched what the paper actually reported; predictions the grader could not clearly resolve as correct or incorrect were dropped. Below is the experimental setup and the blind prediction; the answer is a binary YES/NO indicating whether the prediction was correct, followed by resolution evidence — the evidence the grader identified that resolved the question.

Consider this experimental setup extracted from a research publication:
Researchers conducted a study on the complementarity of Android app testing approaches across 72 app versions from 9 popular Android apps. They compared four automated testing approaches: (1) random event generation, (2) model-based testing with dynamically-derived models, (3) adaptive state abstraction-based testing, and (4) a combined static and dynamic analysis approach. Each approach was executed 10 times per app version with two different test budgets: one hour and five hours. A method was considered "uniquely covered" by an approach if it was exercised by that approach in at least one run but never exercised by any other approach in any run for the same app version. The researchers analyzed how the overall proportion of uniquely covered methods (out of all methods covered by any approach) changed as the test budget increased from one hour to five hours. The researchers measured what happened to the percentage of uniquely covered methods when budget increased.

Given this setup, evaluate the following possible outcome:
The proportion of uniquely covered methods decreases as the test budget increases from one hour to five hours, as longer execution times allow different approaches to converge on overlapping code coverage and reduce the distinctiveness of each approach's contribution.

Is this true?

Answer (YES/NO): YES